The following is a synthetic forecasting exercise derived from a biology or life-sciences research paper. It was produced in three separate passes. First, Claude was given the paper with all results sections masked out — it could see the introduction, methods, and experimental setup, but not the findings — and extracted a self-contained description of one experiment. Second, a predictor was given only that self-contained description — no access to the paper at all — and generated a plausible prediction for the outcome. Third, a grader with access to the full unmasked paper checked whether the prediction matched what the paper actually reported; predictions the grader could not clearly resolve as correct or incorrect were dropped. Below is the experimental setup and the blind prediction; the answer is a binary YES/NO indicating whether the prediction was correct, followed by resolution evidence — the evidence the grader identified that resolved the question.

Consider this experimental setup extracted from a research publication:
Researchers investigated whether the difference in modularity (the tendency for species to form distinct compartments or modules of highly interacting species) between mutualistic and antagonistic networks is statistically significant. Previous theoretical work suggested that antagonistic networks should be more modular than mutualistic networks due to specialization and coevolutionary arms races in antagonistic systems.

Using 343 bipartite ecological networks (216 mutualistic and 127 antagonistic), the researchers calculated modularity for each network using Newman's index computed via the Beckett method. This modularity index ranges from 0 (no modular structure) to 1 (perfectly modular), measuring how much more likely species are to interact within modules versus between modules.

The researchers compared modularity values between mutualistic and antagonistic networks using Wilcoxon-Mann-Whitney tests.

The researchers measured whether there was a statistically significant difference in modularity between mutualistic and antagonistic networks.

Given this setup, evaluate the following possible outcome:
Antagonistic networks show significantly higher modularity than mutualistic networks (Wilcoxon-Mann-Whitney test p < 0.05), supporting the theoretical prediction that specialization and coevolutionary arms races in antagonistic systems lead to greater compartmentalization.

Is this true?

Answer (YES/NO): NO